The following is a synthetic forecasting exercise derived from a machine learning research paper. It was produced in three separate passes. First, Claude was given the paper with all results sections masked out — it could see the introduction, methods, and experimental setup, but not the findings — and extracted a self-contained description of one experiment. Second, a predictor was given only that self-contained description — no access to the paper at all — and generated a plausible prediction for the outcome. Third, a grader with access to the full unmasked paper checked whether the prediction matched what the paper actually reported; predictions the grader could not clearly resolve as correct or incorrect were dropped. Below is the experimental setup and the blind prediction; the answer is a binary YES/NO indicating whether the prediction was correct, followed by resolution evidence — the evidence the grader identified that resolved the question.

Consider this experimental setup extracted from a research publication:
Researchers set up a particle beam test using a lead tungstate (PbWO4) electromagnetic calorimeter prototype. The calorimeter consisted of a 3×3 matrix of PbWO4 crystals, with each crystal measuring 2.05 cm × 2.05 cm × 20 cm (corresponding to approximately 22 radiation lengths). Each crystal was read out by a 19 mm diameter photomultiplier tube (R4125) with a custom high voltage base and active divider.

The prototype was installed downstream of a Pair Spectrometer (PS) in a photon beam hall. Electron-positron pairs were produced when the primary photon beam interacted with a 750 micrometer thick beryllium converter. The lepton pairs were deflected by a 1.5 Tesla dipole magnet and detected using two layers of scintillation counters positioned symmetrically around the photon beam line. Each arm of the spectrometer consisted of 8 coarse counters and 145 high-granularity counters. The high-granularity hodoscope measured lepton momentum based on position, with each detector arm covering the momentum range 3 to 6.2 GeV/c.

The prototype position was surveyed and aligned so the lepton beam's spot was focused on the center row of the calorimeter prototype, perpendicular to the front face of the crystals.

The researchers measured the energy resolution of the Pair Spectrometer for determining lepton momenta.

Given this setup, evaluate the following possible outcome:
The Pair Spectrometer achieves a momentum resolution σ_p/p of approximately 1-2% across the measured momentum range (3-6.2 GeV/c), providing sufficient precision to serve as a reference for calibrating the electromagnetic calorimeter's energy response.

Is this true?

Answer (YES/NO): NO